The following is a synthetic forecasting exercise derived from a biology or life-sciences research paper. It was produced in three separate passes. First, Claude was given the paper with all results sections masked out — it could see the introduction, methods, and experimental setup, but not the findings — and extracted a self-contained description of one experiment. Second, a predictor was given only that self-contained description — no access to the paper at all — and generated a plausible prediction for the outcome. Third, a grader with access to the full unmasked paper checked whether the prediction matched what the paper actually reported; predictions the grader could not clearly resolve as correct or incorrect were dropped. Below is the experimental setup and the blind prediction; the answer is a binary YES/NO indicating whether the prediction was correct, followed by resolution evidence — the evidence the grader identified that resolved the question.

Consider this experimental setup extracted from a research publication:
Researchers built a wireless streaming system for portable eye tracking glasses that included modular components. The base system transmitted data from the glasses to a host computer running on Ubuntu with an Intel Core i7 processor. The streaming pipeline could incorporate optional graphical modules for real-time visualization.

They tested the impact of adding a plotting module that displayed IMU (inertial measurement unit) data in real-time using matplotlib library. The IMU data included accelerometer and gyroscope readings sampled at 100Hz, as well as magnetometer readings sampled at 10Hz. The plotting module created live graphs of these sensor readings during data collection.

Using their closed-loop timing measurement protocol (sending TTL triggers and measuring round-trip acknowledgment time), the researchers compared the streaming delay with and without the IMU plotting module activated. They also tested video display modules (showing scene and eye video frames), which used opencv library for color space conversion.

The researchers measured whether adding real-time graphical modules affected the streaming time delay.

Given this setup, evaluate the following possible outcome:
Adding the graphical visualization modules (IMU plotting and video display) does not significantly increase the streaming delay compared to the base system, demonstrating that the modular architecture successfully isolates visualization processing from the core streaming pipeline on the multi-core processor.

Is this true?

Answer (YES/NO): NO